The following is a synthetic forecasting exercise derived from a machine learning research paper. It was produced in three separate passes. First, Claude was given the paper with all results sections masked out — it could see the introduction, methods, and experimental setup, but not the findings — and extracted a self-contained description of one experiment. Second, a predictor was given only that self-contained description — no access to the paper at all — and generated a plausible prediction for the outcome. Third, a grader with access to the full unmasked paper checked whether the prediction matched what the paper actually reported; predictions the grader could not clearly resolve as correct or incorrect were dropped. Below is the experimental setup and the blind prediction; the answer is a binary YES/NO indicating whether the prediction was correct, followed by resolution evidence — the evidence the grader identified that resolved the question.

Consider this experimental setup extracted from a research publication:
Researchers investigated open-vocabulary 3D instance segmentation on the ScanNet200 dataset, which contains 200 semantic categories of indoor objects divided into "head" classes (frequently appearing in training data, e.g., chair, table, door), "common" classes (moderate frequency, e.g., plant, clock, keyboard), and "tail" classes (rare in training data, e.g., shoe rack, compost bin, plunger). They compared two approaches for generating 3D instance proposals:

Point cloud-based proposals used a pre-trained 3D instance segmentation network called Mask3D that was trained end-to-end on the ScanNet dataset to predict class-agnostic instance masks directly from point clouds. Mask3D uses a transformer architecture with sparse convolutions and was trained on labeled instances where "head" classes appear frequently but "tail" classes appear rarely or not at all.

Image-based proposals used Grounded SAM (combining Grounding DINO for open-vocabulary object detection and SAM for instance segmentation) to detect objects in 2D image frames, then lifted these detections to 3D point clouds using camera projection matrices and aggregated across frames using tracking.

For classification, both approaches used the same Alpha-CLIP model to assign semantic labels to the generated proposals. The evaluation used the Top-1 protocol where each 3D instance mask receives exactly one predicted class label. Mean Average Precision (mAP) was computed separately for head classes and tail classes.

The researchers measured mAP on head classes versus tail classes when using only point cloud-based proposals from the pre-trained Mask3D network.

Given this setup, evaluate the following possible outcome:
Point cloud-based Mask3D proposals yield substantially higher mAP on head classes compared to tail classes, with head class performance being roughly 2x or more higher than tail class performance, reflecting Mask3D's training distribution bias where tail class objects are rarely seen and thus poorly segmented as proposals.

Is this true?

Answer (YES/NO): NO